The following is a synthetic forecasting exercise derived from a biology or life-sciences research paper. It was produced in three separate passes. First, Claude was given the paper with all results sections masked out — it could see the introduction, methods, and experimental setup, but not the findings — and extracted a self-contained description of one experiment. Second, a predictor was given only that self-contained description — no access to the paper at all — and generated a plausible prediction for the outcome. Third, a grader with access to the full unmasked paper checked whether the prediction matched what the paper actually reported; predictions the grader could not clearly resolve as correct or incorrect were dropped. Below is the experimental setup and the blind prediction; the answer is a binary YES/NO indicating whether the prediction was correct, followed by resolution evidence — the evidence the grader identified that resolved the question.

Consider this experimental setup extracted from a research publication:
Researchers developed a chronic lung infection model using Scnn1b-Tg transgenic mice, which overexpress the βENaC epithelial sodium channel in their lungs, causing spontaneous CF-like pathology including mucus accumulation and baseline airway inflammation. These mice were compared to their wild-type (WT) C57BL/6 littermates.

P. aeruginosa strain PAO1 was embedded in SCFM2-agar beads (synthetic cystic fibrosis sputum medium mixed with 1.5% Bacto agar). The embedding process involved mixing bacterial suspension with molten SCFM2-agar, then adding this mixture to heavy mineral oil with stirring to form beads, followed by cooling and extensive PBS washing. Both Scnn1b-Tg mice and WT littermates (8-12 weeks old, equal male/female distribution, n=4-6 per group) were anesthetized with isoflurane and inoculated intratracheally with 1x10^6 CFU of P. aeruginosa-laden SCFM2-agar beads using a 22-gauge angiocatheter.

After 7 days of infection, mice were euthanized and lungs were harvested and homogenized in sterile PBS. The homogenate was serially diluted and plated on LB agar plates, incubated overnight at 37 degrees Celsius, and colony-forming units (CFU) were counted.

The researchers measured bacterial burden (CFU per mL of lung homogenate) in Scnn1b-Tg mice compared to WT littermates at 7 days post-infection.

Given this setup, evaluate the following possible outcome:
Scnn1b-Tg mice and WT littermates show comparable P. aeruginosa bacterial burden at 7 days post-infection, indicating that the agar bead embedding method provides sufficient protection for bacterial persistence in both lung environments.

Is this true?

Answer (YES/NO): NO